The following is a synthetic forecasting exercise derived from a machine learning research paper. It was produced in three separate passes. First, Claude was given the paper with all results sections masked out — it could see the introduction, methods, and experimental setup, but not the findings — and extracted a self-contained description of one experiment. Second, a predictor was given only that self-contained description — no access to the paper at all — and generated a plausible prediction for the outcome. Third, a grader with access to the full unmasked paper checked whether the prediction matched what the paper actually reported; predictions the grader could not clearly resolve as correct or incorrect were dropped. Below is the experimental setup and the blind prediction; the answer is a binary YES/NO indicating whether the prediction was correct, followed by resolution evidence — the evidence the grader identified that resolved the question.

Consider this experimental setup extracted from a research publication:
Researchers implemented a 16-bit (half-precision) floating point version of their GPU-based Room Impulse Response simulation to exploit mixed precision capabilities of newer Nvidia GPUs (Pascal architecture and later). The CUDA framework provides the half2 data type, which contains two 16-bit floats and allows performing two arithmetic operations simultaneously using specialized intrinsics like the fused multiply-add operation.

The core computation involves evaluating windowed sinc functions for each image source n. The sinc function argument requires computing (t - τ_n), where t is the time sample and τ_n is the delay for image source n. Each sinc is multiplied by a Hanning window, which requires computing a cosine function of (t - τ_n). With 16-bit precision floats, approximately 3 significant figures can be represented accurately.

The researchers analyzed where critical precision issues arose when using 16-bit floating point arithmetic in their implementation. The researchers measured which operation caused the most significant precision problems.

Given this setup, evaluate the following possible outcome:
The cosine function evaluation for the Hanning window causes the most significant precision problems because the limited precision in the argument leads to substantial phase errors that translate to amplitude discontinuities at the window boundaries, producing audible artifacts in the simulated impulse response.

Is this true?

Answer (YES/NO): NO